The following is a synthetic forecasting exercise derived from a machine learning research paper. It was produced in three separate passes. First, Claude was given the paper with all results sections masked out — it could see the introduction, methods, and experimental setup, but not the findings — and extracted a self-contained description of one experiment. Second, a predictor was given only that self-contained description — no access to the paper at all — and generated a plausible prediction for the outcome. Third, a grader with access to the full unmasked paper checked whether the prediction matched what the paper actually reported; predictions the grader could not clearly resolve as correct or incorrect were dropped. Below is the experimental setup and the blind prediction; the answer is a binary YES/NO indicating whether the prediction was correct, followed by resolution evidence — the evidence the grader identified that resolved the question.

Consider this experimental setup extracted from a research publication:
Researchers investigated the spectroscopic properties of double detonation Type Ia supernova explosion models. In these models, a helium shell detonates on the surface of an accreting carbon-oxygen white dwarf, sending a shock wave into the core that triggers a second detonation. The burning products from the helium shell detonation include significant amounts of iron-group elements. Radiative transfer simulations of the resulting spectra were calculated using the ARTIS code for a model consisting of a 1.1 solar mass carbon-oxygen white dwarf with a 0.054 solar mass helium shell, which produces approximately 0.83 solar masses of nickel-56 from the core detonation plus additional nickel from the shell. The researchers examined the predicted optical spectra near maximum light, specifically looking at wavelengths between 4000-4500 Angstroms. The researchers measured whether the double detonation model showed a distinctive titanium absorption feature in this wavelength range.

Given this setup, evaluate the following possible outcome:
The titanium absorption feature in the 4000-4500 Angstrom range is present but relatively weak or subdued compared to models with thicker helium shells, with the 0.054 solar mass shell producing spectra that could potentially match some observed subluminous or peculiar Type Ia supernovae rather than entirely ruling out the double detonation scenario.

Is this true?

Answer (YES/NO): NO